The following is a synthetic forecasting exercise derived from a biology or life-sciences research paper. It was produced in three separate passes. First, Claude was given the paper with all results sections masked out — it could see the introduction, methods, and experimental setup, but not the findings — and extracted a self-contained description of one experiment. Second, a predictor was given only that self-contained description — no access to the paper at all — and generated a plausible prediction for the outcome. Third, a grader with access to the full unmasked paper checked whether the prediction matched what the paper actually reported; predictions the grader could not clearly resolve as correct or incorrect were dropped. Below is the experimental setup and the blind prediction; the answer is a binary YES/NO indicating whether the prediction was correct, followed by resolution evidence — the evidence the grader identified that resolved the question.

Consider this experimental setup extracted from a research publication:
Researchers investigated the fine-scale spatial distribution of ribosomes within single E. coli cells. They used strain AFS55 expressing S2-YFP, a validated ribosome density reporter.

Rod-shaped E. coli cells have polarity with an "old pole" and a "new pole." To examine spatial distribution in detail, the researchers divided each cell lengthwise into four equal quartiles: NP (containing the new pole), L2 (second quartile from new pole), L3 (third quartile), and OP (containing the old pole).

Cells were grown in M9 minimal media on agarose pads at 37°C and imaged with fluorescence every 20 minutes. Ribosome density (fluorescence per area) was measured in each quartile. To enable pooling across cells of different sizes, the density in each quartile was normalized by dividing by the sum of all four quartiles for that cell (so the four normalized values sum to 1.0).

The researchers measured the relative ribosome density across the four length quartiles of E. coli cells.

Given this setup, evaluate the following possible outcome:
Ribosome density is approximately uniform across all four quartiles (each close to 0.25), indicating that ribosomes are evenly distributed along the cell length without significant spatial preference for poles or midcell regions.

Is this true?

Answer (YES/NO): NO